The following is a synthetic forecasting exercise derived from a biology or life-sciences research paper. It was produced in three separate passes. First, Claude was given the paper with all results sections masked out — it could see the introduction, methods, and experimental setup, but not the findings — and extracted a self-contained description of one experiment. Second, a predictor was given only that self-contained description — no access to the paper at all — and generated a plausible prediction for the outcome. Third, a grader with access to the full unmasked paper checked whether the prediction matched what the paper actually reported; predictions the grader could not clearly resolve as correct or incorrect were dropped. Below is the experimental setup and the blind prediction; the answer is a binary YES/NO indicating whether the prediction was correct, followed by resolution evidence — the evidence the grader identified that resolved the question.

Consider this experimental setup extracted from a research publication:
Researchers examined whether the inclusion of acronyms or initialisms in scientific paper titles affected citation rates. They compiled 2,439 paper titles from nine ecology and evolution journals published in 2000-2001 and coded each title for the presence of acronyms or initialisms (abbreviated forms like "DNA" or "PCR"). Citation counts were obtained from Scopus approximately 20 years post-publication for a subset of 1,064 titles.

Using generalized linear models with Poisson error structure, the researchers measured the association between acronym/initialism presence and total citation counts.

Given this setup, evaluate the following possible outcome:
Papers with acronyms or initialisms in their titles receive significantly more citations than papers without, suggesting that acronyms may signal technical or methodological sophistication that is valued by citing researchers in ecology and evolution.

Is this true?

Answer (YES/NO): NO